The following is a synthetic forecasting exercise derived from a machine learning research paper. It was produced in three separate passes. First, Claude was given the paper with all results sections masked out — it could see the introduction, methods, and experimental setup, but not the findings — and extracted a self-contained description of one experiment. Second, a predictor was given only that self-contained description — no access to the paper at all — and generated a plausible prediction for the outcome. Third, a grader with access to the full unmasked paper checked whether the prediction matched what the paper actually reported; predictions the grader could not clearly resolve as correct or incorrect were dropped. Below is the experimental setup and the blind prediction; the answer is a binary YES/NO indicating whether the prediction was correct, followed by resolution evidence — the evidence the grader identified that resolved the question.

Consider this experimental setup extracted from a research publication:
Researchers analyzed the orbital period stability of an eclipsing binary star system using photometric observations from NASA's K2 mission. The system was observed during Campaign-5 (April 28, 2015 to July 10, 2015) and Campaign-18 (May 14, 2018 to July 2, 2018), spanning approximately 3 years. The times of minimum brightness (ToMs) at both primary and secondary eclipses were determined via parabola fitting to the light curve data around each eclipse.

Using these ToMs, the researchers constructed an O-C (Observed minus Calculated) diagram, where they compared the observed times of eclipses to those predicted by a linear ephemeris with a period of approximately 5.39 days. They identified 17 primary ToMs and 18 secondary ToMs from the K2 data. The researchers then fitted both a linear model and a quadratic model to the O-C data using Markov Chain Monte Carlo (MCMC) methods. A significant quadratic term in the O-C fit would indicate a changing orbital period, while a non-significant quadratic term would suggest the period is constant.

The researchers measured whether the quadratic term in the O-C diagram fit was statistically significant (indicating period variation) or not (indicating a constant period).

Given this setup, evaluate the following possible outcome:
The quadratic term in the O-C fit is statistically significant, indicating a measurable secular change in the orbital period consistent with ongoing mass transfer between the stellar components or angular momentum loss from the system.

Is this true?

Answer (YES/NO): NO